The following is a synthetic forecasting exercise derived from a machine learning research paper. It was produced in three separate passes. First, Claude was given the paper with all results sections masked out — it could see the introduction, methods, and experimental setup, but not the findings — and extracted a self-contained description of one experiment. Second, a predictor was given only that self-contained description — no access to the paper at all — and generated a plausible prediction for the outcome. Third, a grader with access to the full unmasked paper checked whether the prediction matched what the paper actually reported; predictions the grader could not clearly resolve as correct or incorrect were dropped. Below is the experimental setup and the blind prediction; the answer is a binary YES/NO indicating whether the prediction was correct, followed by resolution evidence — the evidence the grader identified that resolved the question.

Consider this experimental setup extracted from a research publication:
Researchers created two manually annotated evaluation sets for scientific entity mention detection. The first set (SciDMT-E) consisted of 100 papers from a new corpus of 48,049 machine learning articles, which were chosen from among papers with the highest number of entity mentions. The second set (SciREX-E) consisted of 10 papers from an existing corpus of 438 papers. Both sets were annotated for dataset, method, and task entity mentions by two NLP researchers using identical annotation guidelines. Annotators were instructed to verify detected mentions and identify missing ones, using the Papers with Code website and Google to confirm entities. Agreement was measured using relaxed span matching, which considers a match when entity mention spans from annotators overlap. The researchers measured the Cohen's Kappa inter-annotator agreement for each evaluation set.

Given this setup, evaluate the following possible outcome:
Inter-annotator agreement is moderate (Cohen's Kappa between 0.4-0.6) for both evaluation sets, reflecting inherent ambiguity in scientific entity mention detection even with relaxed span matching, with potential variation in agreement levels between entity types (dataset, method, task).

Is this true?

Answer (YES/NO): NO